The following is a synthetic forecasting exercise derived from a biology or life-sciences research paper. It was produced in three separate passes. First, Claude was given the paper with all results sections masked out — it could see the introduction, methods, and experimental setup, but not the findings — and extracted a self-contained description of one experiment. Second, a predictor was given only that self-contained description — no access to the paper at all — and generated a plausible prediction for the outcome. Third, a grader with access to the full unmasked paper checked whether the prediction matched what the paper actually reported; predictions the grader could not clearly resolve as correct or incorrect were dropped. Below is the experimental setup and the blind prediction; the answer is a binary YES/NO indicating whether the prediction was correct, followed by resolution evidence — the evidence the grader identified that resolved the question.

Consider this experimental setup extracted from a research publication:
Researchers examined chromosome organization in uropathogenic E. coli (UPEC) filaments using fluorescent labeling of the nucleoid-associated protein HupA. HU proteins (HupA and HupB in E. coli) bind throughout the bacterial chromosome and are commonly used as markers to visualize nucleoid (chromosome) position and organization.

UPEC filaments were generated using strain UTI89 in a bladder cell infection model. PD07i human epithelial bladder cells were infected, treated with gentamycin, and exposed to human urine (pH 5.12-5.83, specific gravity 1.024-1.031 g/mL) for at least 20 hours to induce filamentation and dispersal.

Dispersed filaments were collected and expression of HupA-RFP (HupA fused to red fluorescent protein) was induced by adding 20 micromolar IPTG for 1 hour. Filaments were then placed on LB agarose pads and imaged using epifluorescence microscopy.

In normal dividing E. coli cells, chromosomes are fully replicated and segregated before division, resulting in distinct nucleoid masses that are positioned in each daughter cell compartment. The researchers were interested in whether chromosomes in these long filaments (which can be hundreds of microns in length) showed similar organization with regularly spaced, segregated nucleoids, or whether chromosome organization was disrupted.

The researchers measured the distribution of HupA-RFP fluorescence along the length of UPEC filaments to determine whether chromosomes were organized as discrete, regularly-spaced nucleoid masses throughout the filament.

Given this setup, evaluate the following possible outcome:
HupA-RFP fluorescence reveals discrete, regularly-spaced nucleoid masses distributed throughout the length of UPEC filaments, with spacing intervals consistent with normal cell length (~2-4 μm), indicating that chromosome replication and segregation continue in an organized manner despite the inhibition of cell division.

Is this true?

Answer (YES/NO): NO